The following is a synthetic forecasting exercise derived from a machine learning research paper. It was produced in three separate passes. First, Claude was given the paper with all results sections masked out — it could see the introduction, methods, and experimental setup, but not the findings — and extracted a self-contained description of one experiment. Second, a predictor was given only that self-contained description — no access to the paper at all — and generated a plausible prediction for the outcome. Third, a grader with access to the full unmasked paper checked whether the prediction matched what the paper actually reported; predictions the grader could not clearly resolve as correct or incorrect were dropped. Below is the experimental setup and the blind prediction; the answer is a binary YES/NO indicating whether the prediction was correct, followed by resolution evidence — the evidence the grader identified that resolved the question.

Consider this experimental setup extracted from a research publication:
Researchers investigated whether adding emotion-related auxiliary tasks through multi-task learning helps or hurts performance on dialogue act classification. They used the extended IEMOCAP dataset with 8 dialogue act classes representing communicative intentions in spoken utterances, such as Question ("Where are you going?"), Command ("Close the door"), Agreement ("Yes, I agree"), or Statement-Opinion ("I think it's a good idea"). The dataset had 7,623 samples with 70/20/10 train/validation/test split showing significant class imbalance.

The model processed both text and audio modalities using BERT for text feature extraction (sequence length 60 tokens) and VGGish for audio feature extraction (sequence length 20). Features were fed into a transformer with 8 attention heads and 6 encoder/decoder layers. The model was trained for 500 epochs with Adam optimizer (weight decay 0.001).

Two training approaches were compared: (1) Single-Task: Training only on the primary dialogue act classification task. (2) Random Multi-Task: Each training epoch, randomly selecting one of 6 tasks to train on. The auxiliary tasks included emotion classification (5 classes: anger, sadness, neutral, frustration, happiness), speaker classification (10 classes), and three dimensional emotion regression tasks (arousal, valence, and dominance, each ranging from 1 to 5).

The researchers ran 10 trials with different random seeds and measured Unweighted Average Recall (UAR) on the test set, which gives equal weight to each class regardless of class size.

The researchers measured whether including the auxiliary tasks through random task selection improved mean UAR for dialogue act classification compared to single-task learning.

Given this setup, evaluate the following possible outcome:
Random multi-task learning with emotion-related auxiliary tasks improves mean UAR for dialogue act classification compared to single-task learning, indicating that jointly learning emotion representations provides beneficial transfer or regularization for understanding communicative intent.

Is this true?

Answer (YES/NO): NO